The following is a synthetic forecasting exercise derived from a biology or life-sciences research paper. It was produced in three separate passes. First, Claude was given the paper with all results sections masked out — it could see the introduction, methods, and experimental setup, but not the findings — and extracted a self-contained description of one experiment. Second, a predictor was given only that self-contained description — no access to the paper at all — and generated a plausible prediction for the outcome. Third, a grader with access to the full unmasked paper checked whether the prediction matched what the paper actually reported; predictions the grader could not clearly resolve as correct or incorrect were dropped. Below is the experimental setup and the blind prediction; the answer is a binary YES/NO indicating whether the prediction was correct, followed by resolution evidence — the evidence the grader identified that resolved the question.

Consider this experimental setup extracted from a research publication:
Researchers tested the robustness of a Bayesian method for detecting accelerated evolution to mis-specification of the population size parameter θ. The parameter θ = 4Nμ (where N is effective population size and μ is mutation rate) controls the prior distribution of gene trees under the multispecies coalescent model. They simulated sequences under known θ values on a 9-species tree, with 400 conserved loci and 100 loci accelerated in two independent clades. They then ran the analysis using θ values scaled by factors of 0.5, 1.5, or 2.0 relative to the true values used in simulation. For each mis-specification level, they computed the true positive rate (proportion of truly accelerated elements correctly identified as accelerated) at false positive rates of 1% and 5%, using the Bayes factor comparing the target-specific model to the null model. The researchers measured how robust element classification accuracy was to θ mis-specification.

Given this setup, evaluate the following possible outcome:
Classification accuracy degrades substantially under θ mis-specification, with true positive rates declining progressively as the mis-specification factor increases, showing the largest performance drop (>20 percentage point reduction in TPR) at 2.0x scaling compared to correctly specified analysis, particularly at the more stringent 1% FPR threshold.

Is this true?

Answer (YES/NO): NO